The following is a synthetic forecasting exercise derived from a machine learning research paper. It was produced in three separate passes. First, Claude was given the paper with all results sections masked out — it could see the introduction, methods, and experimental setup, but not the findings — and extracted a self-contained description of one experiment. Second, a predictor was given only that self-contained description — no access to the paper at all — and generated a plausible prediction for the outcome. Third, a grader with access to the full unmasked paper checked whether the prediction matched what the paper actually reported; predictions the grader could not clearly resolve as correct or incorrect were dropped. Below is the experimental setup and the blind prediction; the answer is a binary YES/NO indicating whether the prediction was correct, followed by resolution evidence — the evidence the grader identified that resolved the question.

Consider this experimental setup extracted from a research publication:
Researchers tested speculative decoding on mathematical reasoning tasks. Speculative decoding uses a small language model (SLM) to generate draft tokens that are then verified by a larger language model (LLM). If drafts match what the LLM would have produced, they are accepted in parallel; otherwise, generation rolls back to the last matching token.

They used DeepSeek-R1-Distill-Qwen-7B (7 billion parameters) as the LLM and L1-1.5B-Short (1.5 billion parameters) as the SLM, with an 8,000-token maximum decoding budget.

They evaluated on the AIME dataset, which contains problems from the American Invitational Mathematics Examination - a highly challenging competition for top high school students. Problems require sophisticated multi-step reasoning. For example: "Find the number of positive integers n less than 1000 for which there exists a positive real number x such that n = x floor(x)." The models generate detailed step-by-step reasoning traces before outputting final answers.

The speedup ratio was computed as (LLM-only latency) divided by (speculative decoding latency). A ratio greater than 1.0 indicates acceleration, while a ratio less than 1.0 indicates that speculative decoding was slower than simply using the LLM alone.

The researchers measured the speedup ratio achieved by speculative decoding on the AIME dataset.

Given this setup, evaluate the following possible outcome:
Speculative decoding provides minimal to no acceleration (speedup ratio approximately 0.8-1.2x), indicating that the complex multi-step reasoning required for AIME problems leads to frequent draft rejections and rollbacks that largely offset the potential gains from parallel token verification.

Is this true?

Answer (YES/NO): NO